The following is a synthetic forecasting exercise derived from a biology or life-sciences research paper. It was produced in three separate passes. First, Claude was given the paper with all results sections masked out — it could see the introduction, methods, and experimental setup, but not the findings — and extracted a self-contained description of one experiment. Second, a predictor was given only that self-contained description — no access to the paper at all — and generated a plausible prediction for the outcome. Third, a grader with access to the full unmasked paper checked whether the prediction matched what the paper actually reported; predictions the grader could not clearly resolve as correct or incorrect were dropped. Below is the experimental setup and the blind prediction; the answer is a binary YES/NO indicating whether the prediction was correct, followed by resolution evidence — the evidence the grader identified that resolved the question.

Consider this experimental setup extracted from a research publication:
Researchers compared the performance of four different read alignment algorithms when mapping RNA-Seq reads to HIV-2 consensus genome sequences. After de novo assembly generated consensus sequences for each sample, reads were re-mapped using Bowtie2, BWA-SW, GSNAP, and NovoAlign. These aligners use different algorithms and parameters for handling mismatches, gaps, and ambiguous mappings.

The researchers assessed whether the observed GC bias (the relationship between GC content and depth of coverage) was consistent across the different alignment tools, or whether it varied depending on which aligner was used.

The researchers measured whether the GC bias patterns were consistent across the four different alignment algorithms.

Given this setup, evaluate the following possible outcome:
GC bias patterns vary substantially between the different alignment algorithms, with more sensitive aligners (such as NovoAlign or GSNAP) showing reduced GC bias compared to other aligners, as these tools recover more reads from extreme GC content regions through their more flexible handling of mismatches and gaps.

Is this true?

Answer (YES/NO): NO